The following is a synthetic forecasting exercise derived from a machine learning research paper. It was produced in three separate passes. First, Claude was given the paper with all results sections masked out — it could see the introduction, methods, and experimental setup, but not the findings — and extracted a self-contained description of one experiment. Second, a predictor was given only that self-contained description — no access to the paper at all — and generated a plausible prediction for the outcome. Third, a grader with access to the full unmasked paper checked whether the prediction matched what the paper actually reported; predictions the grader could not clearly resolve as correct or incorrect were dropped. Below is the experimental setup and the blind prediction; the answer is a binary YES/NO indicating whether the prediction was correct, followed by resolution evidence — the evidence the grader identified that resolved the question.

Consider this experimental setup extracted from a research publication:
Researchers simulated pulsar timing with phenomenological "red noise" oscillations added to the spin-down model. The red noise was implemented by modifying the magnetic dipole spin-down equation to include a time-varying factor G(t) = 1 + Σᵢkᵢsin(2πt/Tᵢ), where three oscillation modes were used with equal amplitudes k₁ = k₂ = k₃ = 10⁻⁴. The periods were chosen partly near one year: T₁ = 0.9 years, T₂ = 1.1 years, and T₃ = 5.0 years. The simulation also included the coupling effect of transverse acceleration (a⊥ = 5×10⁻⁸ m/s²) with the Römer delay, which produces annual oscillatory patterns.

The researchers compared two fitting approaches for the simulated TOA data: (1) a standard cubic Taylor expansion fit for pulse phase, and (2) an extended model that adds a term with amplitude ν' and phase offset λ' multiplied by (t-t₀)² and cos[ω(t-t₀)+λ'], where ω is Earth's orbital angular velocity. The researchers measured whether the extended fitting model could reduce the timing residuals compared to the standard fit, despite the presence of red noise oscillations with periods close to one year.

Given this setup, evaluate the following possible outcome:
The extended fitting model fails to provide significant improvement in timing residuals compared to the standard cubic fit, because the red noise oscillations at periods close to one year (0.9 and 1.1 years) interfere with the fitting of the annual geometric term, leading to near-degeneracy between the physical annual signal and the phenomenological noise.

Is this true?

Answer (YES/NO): NO